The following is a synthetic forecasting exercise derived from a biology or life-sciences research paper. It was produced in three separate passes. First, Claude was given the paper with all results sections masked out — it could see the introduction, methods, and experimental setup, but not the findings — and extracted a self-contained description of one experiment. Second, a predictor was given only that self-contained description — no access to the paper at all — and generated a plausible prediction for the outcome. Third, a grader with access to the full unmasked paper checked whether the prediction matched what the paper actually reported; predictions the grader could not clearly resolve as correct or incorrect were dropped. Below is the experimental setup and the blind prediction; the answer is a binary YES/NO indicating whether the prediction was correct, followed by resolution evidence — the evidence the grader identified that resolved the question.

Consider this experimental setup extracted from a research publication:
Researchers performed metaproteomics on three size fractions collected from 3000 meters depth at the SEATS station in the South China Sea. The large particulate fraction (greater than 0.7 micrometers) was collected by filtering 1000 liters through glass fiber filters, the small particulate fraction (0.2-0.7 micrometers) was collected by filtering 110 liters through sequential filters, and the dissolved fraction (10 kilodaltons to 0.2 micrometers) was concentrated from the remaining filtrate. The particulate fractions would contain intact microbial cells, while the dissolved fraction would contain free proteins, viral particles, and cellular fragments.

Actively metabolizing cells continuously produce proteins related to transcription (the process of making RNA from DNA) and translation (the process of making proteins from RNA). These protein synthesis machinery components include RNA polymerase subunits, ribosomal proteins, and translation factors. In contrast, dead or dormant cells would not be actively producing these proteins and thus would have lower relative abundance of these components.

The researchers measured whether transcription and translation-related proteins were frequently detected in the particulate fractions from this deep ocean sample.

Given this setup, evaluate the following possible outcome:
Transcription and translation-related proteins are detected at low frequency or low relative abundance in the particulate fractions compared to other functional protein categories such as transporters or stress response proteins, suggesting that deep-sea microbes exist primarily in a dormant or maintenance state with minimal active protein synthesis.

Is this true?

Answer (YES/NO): NO